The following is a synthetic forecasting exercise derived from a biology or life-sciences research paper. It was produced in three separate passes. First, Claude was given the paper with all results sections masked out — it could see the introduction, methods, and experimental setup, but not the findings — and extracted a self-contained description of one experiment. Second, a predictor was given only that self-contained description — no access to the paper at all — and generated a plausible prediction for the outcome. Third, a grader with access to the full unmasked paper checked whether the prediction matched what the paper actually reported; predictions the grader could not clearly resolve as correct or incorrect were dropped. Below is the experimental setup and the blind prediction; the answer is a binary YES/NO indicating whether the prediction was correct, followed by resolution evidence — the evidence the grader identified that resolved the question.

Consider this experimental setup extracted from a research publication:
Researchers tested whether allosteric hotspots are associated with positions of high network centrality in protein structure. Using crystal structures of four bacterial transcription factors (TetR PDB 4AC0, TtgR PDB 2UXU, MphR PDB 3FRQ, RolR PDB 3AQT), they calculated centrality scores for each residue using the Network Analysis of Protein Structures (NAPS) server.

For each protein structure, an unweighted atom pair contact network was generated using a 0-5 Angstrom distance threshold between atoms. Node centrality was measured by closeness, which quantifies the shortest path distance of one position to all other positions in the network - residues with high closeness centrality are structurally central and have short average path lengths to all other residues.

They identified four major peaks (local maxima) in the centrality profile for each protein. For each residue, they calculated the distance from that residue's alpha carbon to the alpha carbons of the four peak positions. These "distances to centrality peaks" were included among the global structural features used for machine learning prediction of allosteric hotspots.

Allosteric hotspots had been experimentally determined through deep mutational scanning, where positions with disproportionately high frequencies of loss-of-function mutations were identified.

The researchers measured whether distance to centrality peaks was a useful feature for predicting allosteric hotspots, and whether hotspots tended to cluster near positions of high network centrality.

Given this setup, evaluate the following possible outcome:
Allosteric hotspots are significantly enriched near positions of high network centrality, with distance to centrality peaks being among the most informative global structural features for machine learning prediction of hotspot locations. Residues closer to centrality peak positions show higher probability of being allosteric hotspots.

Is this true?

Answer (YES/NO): YES